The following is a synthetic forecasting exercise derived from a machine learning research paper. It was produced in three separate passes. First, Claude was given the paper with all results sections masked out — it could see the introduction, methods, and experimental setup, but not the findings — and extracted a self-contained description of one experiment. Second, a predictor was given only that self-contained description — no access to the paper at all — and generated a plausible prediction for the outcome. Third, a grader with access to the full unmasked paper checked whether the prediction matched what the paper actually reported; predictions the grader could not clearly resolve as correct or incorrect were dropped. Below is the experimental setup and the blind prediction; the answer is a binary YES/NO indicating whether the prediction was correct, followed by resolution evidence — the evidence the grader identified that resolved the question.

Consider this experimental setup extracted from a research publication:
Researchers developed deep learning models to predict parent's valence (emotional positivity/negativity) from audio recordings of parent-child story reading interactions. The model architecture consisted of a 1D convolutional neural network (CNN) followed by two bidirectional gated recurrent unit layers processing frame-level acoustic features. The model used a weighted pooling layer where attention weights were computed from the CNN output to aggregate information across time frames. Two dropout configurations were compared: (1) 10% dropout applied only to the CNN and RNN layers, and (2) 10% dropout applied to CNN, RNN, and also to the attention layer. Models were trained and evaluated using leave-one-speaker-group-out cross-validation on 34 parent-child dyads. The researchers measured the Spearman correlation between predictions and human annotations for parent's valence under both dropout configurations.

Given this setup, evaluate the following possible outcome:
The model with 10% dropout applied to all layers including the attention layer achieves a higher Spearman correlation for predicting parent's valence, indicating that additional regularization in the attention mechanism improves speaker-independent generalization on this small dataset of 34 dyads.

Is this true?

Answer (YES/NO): NO